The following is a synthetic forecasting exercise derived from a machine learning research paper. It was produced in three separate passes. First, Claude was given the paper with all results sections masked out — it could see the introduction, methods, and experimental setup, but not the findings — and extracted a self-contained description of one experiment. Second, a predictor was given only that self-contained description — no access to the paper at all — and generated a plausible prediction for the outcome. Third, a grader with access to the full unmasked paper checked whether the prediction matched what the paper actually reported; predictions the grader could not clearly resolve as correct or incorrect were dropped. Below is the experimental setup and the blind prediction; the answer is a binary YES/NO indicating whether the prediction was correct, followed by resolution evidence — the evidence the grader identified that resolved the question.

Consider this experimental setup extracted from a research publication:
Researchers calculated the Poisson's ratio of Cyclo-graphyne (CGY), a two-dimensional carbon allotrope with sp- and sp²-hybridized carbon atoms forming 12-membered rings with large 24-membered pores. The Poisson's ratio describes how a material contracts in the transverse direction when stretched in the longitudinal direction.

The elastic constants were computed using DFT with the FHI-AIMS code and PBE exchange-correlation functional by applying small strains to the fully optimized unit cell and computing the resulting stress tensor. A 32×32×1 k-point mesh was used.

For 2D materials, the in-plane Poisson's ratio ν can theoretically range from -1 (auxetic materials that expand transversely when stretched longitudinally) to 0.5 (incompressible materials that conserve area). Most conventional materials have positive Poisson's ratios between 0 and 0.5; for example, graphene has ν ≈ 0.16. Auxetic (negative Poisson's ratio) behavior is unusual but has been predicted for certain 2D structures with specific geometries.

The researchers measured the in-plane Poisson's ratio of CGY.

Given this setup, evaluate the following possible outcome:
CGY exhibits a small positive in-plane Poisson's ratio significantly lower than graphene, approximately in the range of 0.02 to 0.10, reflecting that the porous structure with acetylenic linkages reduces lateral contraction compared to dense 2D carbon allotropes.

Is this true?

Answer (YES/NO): NO